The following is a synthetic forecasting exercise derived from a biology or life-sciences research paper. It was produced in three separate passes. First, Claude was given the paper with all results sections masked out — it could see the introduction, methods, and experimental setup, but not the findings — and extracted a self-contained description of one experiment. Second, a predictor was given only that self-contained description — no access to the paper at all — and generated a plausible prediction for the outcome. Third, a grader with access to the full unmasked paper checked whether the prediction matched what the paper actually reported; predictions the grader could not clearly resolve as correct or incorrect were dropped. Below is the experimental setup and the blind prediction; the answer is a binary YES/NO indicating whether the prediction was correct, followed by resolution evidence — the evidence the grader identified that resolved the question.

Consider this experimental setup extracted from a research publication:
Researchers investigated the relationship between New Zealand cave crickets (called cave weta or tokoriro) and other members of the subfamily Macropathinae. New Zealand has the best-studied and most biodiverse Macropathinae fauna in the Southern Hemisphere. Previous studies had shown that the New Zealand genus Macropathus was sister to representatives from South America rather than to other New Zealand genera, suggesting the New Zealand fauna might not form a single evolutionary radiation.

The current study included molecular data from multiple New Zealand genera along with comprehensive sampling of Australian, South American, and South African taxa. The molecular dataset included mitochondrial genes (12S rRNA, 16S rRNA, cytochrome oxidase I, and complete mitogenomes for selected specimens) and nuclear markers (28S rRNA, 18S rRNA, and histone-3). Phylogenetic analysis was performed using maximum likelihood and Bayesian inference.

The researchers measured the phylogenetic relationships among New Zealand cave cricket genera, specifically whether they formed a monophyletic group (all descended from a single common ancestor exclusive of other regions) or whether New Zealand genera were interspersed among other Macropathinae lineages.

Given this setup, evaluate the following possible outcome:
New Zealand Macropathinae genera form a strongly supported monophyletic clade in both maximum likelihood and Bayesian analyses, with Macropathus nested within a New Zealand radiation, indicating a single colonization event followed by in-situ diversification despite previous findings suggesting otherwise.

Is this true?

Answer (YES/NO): NO